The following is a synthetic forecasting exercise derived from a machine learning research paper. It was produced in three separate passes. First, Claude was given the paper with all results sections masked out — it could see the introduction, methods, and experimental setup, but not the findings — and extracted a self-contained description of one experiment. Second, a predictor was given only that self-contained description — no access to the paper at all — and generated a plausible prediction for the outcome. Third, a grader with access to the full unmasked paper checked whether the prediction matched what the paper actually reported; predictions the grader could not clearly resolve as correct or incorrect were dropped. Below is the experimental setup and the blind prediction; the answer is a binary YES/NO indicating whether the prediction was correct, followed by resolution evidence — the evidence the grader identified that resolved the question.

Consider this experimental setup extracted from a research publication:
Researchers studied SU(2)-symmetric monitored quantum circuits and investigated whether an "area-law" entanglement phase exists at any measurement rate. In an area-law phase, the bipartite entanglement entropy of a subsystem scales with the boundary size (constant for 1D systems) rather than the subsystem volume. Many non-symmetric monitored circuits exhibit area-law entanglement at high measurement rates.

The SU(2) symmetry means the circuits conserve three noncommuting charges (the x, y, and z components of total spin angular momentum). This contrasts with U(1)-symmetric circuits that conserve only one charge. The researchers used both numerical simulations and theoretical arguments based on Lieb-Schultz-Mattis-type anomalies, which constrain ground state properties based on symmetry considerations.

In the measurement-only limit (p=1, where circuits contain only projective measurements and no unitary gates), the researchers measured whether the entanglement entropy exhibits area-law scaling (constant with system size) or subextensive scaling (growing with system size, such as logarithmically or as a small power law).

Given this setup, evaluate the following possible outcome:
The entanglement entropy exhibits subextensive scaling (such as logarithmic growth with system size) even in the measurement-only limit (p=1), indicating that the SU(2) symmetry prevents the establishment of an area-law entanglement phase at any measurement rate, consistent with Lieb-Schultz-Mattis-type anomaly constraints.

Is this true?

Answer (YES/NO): YES